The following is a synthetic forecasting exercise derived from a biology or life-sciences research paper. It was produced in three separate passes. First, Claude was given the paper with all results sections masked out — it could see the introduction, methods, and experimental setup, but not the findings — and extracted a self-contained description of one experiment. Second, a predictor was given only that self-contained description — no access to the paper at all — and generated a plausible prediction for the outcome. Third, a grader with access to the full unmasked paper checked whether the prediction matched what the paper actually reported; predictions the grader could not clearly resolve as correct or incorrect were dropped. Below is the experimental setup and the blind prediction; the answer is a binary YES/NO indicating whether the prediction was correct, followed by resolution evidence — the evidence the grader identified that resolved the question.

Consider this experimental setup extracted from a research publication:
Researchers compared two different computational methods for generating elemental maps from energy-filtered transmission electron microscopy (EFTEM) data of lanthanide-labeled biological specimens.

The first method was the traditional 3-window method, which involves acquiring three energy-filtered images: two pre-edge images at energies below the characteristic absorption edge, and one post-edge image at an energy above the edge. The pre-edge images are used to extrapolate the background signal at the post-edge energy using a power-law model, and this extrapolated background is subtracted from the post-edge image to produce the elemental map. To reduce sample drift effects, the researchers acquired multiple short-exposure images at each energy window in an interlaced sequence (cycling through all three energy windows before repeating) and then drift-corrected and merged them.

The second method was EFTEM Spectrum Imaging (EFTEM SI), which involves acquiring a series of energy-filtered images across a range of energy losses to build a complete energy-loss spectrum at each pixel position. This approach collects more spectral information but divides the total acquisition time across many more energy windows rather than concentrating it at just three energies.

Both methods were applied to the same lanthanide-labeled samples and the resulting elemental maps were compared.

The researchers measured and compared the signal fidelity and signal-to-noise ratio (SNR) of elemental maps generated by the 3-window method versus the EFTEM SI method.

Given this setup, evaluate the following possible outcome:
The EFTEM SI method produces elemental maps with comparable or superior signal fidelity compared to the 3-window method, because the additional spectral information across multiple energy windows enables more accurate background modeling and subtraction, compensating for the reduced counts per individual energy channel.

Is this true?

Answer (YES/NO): YES